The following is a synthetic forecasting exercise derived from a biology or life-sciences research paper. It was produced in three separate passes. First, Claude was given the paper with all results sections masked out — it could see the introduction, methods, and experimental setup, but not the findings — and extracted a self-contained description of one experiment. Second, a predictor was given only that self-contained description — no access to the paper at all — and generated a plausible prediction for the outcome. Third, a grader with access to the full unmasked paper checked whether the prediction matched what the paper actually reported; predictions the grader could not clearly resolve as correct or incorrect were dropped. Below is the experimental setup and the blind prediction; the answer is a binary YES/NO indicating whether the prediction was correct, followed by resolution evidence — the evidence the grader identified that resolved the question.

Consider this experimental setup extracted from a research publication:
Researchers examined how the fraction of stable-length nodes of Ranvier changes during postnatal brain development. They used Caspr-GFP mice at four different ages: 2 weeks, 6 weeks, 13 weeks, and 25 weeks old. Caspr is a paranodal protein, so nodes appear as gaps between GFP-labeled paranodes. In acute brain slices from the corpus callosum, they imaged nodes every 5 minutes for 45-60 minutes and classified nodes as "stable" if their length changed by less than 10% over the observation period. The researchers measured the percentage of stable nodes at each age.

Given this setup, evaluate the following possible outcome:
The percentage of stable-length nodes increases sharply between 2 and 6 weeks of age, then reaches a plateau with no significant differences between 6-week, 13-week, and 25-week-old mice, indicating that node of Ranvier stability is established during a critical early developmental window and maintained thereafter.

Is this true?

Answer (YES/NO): NO